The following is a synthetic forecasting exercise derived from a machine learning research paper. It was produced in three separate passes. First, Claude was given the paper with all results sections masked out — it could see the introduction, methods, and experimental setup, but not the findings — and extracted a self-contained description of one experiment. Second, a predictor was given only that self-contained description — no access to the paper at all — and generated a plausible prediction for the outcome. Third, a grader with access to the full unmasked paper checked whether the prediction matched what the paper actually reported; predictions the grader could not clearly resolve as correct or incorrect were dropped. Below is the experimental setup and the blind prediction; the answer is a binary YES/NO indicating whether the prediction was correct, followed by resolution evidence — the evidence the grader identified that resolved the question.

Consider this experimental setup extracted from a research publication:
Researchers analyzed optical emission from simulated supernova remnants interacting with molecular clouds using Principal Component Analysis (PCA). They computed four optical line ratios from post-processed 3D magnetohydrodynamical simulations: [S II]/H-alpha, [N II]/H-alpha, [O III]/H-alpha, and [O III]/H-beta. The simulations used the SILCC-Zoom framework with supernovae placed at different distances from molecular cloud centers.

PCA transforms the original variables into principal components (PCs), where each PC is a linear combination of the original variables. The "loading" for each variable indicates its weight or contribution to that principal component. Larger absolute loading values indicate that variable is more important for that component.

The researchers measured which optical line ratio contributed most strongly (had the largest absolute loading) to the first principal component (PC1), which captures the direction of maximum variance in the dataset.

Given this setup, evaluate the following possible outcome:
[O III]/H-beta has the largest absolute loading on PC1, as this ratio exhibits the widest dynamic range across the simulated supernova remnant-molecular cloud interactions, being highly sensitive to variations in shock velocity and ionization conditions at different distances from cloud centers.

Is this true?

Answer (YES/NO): NO